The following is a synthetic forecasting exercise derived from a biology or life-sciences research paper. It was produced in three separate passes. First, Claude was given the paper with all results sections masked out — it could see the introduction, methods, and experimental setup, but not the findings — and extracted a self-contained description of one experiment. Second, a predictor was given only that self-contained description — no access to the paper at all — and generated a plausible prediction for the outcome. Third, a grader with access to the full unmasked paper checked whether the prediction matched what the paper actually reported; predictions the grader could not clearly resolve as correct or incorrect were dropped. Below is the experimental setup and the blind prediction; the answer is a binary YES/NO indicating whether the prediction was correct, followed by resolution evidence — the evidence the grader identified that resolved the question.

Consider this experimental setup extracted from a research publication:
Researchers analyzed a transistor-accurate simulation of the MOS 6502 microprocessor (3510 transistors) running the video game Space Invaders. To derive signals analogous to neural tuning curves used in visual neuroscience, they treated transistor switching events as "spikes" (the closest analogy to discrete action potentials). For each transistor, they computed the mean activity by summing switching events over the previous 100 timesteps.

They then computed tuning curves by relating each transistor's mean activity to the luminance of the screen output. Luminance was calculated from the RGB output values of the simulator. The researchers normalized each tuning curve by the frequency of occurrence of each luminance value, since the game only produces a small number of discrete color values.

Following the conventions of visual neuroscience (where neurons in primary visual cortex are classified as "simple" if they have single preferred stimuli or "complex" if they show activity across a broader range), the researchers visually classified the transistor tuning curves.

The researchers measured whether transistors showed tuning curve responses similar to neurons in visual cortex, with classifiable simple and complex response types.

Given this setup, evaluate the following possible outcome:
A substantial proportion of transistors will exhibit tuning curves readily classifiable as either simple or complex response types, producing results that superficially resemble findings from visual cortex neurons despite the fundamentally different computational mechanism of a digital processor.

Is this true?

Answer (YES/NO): NO